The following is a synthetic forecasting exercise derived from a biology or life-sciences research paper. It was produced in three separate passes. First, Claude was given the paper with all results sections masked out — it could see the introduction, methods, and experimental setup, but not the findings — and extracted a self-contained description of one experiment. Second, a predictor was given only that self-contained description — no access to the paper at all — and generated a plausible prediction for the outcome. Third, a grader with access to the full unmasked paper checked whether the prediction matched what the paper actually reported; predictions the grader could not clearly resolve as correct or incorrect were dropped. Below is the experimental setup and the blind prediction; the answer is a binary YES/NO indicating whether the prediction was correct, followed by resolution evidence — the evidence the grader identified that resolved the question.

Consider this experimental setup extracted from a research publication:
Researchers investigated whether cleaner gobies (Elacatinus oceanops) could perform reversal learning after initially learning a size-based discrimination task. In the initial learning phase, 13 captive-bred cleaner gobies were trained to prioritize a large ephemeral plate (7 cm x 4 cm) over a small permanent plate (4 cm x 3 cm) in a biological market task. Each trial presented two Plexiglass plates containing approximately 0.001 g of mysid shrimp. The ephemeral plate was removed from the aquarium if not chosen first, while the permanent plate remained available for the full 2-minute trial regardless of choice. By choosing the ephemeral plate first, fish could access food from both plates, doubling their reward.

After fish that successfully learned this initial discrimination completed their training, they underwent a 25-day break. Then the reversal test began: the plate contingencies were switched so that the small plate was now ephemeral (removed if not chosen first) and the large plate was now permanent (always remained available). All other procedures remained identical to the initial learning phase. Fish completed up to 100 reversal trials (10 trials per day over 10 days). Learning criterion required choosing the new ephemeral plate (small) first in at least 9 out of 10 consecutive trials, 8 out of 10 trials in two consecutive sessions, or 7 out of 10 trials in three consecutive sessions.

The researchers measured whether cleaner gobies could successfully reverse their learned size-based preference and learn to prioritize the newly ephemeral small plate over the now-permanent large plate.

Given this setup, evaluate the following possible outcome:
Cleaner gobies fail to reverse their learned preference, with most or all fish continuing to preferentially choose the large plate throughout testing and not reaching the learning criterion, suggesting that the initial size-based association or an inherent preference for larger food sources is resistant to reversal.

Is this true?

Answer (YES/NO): YES